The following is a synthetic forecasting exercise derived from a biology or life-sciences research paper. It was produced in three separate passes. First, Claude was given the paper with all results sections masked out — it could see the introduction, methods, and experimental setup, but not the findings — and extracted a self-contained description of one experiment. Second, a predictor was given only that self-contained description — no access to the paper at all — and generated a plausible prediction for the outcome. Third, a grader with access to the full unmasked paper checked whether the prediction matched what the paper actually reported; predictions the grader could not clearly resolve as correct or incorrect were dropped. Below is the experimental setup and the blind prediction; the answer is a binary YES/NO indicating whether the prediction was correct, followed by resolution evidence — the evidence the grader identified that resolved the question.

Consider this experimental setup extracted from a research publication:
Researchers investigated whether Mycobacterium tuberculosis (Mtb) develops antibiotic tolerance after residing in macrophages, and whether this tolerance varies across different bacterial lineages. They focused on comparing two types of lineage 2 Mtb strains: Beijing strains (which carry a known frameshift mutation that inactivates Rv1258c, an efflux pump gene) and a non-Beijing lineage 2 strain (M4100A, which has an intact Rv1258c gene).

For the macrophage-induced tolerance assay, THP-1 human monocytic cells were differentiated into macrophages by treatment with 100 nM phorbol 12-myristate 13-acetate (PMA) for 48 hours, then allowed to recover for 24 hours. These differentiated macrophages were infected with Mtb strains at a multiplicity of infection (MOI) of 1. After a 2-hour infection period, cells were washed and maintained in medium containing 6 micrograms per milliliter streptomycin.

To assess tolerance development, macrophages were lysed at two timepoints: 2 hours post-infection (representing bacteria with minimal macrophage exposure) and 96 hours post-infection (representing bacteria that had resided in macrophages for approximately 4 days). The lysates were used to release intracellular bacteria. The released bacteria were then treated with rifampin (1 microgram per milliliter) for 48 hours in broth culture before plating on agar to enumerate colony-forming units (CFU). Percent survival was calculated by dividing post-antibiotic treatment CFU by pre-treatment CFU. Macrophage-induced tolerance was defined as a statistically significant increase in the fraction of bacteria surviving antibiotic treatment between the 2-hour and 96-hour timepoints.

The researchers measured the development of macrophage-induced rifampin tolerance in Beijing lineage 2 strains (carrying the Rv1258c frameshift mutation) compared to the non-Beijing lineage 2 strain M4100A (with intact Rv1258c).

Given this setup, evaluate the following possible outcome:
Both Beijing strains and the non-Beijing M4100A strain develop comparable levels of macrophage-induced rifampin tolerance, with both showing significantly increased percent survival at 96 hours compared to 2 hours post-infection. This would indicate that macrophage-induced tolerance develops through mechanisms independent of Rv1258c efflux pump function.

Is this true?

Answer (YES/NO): NO